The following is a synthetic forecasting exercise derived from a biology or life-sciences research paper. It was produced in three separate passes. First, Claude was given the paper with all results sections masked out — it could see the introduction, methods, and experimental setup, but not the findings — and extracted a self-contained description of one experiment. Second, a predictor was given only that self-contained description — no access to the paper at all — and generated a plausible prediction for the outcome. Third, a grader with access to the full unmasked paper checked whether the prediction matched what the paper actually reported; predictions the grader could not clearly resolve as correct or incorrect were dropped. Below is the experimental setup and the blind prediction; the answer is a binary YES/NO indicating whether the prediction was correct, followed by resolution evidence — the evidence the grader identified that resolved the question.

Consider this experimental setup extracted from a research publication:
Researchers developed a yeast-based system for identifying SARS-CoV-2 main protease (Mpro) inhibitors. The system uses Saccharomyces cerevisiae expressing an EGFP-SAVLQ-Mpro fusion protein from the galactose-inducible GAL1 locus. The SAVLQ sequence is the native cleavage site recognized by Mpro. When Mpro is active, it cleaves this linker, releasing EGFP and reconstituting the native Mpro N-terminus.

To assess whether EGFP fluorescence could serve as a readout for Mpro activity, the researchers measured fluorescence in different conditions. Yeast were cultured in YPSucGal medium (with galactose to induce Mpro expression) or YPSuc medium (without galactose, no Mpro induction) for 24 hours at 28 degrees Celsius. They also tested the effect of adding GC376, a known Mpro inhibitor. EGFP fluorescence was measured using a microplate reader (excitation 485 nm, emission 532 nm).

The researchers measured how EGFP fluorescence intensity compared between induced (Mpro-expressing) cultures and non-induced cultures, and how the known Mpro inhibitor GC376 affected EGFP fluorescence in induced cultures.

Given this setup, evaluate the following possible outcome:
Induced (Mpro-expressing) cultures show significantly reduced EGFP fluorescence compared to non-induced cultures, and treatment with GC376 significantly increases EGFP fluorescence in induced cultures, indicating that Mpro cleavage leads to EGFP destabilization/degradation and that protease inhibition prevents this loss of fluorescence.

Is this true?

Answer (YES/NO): NO